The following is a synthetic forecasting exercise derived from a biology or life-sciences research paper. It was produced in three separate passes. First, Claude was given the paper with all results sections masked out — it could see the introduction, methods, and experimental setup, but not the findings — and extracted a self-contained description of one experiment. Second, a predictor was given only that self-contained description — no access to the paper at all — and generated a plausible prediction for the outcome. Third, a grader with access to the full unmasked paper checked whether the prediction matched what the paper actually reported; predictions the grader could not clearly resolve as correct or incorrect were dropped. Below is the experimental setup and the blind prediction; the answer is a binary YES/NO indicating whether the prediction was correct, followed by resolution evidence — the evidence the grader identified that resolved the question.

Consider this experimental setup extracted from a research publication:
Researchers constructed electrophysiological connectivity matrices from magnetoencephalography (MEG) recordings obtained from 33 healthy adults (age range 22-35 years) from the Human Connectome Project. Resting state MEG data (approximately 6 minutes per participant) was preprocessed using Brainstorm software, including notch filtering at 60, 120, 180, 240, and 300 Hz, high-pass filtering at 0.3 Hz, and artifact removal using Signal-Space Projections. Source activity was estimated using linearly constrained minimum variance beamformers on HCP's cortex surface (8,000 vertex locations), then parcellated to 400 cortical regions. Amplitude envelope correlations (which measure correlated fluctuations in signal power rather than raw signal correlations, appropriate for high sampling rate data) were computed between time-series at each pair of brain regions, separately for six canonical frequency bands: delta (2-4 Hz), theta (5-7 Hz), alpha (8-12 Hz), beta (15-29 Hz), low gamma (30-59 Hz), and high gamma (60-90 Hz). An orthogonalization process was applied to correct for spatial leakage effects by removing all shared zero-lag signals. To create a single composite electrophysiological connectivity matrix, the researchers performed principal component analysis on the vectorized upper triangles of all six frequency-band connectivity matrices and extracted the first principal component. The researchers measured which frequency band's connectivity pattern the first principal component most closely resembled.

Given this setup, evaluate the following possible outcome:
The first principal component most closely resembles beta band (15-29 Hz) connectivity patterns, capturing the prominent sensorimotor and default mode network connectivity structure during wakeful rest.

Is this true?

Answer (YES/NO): NO